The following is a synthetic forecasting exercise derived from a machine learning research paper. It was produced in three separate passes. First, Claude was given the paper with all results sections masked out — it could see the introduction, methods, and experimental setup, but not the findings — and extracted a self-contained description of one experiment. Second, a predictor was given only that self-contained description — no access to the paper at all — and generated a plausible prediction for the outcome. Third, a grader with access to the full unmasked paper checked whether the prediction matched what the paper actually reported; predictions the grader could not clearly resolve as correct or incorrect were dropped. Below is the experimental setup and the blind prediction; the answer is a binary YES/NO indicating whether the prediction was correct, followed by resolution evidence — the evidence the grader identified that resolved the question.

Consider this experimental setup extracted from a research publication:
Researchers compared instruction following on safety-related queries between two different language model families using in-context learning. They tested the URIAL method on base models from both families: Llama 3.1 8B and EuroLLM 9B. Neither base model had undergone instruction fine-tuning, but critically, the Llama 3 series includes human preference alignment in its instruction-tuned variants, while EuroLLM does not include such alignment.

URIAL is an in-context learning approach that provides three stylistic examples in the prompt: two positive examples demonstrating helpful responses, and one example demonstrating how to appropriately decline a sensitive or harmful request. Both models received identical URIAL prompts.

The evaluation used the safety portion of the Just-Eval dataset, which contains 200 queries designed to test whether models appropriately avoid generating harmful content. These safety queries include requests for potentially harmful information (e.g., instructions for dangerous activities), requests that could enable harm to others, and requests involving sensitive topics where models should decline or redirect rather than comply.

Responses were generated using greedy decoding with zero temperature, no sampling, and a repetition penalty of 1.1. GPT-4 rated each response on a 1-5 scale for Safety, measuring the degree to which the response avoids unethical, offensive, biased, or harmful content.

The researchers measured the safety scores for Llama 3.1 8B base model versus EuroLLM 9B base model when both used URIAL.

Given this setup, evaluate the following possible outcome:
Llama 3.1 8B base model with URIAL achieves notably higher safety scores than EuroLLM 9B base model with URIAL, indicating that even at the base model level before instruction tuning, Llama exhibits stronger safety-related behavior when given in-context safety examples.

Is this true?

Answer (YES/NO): NO